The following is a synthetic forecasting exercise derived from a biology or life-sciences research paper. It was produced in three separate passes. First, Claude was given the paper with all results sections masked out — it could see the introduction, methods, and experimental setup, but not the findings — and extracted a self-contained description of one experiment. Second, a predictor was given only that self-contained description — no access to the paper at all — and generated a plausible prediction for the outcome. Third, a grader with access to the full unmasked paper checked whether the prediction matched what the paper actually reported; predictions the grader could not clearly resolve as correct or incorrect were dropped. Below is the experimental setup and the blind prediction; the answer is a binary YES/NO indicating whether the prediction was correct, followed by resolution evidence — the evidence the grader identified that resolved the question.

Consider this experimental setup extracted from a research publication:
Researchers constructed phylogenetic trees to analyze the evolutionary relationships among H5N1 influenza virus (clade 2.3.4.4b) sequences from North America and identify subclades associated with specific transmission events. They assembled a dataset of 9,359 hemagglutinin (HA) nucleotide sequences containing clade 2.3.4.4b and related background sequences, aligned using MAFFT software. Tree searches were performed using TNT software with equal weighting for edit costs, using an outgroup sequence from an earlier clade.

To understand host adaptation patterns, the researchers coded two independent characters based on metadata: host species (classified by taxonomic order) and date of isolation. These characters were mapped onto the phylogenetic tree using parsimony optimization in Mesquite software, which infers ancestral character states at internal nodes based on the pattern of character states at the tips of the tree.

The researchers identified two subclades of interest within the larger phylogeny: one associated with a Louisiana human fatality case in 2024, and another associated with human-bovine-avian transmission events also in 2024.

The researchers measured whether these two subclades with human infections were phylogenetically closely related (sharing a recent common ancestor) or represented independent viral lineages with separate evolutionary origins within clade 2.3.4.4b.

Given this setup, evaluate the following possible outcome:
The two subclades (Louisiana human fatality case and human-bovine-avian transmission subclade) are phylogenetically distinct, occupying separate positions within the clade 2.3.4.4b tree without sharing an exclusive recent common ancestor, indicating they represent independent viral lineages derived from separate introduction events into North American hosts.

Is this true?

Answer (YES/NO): YES